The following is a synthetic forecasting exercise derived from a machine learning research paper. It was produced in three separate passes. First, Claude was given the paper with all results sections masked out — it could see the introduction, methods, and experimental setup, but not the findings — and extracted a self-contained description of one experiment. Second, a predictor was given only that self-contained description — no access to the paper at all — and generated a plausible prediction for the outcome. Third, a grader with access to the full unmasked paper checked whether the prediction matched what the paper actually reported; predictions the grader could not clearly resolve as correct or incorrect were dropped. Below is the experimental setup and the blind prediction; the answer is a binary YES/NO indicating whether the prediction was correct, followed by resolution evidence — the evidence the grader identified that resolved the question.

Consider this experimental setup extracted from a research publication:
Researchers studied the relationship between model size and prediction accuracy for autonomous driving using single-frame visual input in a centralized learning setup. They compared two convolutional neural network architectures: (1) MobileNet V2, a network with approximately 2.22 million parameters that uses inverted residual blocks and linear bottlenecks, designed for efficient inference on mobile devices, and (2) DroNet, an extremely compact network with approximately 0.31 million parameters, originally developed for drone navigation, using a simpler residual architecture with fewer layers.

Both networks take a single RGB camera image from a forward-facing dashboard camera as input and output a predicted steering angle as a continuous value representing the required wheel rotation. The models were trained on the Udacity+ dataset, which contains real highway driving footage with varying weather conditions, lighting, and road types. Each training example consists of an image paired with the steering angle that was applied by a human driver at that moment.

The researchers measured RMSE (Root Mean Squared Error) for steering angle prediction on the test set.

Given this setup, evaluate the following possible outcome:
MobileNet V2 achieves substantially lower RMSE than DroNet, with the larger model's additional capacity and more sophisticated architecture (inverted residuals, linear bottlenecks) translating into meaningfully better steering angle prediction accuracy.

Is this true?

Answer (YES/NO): NO